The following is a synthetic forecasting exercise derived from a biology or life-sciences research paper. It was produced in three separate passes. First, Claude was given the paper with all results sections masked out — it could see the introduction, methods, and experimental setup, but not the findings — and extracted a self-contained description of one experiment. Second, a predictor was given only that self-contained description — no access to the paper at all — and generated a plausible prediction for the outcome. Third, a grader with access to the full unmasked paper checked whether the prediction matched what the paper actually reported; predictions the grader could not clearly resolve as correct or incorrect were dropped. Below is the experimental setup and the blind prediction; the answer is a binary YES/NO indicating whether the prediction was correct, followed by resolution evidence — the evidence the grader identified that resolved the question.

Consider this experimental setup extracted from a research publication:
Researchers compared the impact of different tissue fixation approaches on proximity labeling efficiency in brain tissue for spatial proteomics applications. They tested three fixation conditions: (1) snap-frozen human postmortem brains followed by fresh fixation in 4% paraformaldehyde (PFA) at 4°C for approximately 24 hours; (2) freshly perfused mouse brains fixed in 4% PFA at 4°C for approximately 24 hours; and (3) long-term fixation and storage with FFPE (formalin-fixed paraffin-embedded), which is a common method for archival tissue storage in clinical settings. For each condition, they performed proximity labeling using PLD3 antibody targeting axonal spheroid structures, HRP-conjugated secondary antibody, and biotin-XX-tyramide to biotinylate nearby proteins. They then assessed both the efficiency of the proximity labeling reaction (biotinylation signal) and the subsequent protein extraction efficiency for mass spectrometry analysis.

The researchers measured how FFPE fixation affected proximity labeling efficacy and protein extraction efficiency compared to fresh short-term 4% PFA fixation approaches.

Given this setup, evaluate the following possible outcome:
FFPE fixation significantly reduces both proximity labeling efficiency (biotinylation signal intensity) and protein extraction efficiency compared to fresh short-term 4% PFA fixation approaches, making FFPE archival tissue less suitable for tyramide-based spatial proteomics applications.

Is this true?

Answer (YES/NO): YES